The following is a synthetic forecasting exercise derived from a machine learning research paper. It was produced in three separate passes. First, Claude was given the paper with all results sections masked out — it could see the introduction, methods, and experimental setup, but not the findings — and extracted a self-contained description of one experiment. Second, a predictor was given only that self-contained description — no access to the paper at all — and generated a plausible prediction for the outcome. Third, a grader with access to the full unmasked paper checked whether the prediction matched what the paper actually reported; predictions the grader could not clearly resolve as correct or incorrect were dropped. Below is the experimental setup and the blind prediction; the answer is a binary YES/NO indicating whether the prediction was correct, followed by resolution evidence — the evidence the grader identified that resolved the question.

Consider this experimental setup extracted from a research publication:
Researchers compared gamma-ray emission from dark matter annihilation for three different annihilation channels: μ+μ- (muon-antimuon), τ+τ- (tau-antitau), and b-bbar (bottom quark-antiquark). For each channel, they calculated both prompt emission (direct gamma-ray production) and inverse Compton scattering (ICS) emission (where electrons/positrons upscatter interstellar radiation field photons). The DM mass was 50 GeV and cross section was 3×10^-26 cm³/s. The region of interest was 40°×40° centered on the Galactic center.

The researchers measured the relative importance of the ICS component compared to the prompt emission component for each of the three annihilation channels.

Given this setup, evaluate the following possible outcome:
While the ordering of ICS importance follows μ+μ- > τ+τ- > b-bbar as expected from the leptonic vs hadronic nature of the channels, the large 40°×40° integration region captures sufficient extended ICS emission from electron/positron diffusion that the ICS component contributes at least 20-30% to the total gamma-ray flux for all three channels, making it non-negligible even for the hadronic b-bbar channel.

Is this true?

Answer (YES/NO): NO